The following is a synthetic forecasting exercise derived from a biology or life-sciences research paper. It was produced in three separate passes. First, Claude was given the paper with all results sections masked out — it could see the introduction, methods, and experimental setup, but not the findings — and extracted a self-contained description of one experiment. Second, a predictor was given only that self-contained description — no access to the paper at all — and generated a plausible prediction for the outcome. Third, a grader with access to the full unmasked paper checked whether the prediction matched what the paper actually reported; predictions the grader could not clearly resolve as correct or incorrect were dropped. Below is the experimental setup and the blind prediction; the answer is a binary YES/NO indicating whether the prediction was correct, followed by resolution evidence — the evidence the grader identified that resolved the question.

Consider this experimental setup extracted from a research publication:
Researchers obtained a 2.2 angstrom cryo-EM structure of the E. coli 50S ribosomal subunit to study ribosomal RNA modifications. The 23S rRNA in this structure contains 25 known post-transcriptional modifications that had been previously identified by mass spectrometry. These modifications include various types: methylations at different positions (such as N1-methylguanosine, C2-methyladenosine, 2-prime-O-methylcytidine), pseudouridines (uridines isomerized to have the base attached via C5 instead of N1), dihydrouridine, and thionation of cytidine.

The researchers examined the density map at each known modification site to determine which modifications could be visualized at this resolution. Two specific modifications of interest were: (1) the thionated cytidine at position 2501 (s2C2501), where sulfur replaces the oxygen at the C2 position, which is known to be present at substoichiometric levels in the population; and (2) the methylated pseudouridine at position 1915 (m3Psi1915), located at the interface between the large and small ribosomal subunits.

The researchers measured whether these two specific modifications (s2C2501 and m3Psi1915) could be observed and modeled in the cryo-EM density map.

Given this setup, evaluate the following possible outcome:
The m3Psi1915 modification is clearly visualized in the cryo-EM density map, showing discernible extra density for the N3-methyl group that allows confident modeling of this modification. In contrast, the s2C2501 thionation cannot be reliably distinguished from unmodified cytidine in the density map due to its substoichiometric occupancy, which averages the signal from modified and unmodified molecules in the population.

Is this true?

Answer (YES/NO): NO